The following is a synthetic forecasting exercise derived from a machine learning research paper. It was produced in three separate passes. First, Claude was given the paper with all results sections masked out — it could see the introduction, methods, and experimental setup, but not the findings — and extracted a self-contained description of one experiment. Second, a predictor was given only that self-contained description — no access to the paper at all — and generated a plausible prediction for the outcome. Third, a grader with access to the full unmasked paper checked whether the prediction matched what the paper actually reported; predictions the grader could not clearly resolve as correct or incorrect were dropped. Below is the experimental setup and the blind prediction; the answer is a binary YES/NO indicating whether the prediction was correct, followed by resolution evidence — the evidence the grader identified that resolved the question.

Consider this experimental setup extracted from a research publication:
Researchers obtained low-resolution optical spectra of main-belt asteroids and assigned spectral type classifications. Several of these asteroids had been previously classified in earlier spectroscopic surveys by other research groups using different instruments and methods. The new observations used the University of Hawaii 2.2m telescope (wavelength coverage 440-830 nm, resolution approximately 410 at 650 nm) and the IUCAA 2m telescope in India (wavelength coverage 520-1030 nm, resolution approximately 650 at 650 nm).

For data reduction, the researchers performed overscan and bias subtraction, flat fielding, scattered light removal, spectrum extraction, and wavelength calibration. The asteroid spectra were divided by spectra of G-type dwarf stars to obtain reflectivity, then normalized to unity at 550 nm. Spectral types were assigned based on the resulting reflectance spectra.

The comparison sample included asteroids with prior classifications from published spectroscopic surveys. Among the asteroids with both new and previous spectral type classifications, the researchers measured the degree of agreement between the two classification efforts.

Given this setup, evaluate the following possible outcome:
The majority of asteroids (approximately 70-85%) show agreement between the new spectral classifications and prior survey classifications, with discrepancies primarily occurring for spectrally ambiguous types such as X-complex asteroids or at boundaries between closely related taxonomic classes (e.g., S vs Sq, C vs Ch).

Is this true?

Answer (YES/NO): NO